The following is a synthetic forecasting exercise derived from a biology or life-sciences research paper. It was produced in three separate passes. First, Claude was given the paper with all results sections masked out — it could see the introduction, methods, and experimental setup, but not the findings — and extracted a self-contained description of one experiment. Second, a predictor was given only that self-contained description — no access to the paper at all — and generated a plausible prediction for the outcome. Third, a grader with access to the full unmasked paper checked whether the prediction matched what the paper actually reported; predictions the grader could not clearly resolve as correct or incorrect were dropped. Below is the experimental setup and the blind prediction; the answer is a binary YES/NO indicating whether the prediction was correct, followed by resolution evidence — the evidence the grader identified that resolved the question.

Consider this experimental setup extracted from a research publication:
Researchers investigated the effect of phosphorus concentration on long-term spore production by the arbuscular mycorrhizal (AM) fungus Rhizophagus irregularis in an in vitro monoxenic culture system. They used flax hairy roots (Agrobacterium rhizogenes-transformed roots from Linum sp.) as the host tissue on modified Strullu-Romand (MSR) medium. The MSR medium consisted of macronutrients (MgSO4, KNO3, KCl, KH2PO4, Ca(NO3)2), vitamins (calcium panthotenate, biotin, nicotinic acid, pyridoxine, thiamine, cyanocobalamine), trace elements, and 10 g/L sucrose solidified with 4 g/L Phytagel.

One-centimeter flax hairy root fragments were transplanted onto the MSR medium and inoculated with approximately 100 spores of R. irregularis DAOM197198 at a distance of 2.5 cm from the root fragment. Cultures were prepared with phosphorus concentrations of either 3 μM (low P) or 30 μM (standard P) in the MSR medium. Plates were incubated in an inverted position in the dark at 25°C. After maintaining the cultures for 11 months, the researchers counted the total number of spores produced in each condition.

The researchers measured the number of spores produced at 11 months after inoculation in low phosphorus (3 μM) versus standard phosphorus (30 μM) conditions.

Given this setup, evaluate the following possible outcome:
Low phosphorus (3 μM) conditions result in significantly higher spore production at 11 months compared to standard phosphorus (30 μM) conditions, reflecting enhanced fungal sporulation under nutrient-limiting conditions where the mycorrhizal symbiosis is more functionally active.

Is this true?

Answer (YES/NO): YES